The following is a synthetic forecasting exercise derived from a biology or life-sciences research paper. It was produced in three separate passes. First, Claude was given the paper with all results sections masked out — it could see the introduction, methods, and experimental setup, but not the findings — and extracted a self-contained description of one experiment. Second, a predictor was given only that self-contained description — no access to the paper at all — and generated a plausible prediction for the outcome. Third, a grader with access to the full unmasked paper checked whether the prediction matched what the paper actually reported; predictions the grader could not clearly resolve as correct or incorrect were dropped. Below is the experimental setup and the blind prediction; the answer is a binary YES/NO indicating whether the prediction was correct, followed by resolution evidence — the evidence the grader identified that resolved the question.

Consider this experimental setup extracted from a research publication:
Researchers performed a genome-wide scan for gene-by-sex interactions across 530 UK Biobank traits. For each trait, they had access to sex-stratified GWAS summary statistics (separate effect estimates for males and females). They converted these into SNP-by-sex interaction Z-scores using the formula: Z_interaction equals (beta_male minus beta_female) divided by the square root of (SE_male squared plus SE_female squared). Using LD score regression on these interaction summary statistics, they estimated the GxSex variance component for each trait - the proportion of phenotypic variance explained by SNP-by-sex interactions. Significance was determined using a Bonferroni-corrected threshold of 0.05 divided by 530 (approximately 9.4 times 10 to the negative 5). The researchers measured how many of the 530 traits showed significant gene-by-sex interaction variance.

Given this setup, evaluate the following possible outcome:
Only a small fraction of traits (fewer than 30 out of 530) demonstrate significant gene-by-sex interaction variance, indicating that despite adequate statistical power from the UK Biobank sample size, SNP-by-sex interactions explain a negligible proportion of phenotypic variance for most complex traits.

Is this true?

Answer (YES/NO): NO